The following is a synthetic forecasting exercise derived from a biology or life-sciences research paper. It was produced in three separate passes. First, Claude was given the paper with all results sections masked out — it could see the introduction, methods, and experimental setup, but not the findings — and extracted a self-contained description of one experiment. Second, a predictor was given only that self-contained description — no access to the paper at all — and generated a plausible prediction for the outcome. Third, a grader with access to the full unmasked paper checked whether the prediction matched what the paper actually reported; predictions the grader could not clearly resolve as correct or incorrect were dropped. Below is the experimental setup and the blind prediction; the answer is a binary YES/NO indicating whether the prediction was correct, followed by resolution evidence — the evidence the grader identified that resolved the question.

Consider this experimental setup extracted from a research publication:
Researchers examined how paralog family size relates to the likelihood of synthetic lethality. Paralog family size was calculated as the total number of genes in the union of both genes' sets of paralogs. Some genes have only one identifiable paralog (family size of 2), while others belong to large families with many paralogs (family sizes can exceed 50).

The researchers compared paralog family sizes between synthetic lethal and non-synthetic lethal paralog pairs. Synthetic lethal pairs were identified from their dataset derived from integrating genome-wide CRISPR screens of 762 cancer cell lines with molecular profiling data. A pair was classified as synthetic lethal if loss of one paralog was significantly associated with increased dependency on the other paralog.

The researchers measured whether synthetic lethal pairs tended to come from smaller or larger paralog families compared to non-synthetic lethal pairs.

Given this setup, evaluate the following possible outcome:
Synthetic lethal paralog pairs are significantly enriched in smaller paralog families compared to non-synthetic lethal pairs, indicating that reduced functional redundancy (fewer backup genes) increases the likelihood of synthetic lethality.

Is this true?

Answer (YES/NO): YES